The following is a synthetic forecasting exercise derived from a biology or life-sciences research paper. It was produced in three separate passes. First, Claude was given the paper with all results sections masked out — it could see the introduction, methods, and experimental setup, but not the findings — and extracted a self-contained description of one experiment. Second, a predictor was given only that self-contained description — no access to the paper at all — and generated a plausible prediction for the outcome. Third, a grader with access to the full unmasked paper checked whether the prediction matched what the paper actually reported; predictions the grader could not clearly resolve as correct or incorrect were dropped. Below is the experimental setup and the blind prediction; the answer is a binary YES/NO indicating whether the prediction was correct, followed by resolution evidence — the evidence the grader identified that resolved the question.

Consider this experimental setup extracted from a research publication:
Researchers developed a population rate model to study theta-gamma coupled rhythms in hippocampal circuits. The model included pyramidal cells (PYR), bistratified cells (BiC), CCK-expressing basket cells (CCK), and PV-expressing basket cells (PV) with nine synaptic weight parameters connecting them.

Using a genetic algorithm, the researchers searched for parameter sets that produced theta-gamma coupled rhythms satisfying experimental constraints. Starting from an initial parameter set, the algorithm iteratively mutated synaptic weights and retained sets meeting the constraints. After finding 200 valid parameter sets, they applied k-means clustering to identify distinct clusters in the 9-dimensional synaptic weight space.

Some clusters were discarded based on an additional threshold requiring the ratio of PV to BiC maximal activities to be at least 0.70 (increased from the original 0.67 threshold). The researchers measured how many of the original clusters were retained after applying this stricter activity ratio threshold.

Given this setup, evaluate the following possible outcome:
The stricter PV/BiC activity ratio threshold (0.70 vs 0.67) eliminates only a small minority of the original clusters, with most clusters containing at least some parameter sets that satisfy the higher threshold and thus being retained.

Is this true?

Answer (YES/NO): YES